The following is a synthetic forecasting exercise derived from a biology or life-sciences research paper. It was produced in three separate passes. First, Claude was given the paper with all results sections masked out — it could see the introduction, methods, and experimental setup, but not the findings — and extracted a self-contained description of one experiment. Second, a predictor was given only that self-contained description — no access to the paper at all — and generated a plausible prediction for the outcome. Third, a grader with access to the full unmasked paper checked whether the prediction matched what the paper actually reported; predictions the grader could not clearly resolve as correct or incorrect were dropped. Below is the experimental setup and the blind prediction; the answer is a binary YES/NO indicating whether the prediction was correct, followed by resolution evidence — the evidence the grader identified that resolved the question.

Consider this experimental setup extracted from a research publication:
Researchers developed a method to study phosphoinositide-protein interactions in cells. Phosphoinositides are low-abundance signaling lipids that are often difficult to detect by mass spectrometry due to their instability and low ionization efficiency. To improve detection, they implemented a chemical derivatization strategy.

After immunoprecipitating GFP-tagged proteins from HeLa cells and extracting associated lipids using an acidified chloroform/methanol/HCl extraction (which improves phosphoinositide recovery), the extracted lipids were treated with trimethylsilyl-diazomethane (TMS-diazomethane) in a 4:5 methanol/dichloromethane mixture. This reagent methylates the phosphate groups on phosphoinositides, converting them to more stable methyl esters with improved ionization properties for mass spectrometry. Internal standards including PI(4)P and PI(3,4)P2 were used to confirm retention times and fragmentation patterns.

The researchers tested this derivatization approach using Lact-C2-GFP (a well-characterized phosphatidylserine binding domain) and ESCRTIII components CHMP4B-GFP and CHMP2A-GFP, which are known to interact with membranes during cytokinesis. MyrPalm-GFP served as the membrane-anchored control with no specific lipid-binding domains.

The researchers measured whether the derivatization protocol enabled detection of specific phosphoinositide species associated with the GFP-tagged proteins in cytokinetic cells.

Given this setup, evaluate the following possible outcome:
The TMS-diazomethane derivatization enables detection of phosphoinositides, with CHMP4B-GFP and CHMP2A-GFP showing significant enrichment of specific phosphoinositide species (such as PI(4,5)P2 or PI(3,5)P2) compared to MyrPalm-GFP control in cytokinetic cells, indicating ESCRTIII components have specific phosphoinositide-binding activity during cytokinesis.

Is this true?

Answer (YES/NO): NO